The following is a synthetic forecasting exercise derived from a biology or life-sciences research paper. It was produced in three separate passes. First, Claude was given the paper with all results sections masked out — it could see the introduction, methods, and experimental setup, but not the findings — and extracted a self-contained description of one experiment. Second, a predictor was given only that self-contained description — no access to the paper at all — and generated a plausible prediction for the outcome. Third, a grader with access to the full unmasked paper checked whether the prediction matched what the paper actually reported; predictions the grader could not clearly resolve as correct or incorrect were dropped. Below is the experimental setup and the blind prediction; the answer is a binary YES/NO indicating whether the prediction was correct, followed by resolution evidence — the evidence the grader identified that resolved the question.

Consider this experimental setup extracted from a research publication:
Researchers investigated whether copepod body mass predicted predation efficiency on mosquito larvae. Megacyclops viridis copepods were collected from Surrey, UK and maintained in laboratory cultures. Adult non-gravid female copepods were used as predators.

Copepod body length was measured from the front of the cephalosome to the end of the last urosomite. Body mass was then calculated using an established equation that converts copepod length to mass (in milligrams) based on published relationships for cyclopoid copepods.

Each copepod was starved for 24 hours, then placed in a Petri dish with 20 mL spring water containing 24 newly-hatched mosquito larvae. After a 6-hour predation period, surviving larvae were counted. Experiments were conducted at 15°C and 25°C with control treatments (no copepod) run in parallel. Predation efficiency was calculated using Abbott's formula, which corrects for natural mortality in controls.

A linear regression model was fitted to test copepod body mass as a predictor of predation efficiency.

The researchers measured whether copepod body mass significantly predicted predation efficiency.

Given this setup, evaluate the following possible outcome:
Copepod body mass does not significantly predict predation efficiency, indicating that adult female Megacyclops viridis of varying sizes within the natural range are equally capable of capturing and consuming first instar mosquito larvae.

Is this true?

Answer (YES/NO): YES